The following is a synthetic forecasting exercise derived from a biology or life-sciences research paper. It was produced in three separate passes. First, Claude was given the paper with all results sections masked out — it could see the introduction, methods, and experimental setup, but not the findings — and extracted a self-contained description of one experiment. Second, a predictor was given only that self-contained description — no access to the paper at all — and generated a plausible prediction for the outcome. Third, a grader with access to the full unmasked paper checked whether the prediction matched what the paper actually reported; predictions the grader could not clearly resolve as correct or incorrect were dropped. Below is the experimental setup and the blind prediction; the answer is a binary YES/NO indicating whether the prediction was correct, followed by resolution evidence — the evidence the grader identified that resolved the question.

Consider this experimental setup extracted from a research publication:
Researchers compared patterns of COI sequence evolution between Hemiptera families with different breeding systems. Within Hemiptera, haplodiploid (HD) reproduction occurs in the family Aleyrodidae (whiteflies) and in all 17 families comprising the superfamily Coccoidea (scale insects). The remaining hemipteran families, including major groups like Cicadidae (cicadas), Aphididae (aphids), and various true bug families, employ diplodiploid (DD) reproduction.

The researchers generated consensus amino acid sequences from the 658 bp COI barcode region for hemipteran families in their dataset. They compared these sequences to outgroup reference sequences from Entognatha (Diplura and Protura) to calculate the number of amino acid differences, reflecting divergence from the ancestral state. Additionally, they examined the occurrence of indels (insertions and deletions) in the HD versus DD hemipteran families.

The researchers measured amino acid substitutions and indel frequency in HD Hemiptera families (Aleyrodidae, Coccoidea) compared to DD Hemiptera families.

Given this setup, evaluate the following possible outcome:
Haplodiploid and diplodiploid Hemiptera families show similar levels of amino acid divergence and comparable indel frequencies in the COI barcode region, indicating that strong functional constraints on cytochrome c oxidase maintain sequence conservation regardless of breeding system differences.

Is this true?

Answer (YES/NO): NO